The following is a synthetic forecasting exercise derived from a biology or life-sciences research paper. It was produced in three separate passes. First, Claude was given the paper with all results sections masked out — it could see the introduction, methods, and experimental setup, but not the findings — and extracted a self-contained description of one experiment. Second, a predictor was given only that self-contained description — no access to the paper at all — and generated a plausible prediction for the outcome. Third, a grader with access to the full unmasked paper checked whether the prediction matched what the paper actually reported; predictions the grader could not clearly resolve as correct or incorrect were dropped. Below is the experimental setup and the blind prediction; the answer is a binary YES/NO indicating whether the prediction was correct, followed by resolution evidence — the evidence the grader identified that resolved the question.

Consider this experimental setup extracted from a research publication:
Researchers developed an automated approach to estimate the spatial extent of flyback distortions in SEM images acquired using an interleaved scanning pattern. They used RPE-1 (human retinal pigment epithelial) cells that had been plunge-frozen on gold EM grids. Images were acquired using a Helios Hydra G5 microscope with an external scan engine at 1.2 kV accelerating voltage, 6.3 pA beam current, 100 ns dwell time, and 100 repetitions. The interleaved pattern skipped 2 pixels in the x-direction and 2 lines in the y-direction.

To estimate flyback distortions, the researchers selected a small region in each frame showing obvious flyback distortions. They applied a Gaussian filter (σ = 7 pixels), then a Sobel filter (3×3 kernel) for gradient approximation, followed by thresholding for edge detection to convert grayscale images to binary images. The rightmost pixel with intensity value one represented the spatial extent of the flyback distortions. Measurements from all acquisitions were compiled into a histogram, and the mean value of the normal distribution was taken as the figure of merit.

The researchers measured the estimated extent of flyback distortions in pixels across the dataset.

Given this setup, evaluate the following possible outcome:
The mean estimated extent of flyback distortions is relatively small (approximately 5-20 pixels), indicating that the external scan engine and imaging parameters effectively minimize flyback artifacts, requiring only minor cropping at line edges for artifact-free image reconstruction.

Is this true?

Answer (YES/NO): NO